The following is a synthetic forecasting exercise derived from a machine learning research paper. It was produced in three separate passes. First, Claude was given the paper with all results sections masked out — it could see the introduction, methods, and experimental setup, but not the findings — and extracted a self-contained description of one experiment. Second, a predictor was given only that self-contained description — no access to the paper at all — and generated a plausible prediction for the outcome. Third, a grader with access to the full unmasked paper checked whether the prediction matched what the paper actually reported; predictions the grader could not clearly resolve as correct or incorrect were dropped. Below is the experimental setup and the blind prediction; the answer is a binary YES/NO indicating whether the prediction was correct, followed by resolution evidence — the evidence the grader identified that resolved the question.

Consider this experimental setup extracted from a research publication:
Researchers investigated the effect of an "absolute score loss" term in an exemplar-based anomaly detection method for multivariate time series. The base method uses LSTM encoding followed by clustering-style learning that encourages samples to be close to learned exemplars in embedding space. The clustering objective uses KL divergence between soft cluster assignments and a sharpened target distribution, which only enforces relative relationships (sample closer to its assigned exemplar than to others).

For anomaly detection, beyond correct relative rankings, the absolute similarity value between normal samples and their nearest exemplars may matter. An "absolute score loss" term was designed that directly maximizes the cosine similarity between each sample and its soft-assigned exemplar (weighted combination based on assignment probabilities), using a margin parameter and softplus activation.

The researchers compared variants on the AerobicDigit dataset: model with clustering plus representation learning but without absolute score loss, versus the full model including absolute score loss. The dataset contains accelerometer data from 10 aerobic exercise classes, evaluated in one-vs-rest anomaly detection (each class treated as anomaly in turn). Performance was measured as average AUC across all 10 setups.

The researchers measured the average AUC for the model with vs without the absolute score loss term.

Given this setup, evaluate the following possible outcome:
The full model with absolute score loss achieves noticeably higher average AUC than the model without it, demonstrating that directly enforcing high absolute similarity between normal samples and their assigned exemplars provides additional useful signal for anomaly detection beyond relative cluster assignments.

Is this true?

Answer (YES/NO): YES